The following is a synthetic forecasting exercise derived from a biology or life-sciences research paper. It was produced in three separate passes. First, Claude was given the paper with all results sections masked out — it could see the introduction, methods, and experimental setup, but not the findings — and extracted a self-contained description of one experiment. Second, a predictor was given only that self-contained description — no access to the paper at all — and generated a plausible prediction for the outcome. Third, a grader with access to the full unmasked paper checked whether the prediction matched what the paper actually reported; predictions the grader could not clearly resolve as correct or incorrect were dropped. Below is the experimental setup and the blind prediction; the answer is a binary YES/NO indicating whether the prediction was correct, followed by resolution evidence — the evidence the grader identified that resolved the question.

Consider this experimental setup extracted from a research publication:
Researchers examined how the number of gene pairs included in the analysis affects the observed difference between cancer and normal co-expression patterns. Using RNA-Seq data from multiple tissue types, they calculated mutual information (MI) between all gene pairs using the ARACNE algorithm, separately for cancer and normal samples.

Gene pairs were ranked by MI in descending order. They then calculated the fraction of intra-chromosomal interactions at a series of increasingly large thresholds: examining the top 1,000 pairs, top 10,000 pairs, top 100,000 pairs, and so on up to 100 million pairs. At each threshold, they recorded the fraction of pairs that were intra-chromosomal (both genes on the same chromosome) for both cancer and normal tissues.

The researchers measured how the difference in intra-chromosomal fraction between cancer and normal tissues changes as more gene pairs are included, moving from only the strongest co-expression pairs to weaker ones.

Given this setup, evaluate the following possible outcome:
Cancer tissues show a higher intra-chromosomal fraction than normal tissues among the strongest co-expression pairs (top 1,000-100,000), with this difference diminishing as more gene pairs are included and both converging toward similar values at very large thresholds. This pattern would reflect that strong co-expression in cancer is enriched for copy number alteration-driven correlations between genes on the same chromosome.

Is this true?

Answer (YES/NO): NO